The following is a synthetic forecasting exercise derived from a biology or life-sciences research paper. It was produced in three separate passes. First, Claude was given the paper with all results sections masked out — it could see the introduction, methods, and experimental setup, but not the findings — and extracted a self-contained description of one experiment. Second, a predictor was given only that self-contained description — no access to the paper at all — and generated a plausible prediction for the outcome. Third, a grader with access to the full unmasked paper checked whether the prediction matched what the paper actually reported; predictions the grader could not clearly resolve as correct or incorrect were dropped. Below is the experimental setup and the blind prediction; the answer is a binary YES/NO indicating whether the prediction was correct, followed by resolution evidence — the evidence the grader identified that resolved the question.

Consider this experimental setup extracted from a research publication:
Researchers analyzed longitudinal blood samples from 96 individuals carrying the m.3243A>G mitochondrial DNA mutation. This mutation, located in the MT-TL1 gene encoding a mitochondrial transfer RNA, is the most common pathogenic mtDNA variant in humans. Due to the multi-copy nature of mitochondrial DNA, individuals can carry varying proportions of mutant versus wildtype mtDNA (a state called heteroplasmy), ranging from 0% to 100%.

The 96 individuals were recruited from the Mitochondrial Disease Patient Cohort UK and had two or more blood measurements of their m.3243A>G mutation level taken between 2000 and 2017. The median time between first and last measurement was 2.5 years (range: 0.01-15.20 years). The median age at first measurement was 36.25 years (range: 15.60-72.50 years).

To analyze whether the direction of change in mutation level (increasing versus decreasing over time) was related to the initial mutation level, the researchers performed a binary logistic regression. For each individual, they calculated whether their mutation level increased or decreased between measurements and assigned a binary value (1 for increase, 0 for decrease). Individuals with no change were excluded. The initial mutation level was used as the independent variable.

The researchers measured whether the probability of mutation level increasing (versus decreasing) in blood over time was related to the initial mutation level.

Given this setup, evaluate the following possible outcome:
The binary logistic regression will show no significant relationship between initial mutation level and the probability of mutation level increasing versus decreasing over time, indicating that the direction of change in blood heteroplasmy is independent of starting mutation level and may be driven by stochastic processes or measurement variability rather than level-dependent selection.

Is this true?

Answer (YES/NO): NO